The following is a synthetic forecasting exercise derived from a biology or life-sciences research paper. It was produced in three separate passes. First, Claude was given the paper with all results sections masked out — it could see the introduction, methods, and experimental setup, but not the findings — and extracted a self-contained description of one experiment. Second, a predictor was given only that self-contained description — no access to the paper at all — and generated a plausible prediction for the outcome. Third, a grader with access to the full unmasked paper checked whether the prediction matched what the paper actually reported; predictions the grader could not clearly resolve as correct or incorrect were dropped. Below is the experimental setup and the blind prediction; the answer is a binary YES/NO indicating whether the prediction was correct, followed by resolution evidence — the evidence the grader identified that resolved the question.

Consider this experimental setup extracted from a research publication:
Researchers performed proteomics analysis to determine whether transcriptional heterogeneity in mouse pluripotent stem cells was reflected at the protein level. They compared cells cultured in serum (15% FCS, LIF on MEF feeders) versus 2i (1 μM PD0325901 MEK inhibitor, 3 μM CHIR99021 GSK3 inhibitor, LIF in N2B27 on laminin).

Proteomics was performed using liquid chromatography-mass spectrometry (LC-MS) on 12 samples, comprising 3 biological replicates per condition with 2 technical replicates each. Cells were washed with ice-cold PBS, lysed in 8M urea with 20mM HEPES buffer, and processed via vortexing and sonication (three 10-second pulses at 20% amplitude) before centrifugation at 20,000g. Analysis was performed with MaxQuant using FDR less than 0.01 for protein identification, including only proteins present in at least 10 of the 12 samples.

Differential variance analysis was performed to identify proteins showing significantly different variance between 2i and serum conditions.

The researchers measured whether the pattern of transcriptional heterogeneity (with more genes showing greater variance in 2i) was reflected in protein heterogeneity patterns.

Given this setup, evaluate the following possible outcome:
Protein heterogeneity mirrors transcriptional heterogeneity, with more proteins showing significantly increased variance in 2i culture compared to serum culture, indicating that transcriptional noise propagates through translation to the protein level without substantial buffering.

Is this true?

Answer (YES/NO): NO